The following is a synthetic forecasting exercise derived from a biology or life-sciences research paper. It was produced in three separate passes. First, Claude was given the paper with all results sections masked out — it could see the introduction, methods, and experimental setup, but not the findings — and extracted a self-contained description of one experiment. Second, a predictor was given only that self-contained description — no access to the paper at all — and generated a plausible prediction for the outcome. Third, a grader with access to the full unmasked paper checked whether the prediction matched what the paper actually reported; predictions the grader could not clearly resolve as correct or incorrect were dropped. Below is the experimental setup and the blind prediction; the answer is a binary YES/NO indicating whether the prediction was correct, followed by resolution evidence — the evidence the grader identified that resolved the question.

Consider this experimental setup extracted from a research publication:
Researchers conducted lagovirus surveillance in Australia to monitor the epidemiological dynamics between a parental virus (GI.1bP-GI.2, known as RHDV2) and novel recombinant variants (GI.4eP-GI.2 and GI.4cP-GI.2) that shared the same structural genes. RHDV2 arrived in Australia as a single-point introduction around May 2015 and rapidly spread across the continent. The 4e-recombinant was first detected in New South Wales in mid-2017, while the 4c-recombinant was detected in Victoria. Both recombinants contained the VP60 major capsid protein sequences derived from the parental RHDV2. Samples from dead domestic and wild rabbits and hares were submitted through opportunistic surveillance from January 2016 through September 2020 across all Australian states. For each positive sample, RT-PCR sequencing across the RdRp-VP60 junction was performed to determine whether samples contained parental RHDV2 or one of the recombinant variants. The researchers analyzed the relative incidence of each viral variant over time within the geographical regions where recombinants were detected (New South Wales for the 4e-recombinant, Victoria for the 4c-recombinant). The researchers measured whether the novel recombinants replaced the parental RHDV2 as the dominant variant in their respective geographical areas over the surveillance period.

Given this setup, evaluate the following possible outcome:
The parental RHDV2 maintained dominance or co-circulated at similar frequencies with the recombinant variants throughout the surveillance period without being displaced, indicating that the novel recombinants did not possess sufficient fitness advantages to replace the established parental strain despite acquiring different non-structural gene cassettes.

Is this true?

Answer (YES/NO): NO